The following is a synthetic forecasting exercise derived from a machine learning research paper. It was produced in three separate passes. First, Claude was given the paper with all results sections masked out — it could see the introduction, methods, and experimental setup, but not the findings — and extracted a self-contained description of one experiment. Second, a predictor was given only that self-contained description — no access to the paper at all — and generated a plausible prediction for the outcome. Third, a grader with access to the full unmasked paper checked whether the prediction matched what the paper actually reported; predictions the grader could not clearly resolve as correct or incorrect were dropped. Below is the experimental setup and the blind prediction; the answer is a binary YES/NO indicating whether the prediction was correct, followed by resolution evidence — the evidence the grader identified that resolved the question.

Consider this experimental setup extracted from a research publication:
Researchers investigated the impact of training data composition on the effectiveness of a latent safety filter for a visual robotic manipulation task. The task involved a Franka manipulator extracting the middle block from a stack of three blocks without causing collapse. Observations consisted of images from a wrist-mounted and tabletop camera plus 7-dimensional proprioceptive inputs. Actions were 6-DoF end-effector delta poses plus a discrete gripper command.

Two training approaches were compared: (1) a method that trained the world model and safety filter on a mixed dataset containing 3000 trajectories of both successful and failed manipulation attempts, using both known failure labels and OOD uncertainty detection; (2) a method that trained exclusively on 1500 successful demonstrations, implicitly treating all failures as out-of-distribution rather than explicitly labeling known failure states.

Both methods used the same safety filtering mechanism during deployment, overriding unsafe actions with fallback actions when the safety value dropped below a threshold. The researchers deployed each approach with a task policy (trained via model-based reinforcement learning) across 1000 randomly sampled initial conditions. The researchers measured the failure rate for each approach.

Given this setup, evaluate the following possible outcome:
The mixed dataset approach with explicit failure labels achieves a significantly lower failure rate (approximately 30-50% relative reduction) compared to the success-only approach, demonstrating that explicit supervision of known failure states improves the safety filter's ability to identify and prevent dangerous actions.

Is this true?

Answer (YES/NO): NO